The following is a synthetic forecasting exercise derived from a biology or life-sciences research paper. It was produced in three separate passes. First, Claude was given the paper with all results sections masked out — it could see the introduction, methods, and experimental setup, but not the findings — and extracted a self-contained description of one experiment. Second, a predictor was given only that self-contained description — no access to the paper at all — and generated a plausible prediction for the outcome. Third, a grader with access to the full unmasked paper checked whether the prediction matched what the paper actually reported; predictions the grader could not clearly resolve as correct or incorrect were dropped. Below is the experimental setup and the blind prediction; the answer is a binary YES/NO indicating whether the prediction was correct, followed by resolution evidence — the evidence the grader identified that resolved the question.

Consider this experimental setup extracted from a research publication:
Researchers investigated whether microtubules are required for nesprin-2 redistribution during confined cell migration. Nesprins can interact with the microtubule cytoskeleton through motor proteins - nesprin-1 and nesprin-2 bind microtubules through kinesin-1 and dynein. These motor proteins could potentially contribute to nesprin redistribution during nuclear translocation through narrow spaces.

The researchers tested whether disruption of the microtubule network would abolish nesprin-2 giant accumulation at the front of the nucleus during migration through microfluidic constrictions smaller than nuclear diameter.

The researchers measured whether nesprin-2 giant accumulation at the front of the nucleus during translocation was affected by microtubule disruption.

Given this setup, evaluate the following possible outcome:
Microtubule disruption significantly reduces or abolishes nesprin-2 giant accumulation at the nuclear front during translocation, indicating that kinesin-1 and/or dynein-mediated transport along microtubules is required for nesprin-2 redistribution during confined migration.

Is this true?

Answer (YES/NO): NO